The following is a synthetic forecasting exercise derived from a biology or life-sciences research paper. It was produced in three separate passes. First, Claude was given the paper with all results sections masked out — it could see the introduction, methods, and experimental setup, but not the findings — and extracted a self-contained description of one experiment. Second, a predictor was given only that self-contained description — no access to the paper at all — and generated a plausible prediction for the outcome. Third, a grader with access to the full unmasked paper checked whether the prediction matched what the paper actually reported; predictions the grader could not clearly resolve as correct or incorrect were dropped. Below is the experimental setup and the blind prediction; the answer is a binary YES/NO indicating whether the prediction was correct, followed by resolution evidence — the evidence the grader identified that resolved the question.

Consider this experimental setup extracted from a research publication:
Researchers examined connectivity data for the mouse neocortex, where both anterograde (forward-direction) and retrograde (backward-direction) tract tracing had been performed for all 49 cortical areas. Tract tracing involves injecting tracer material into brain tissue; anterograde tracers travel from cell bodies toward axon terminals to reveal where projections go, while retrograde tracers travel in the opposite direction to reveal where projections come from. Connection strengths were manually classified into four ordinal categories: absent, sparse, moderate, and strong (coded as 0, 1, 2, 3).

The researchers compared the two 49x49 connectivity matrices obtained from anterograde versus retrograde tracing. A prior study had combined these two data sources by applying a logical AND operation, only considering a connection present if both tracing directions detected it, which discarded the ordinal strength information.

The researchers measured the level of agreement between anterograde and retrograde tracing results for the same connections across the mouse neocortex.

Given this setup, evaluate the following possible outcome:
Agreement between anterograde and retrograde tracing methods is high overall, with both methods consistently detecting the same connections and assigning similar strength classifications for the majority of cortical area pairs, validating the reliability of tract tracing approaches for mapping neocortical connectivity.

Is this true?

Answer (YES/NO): NO